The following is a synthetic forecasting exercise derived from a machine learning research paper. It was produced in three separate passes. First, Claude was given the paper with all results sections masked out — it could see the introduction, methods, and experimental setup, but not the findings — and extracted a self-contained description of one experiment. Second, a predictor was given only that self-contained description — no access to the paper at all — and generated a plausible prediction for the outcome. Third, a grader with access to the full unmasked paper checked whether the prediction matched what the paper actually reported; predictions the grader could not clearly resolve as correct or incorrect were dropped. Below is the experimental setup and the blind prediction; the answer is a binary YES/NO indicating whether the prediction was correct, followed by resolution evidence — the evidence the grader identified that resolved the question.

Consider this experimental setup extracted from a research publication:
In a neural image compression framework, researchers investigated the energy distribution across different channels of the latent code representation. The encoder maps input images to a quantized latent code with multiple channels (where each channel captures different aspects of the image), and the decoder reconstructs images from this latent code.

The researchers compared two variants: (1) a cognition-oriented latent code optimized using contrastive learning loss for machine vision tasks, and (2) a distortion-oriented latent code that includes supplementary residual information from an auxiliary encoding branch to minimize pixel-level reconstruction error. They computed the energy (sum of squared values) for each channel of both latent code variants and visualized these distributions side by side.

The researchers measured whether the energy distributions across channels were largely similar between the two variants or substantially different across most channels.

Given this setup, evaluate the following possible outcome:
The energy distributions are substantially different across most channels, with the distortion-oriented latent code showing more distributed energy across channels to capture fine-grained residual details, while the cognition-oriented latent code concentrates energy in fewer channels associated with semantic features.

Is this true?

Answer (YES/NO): NO